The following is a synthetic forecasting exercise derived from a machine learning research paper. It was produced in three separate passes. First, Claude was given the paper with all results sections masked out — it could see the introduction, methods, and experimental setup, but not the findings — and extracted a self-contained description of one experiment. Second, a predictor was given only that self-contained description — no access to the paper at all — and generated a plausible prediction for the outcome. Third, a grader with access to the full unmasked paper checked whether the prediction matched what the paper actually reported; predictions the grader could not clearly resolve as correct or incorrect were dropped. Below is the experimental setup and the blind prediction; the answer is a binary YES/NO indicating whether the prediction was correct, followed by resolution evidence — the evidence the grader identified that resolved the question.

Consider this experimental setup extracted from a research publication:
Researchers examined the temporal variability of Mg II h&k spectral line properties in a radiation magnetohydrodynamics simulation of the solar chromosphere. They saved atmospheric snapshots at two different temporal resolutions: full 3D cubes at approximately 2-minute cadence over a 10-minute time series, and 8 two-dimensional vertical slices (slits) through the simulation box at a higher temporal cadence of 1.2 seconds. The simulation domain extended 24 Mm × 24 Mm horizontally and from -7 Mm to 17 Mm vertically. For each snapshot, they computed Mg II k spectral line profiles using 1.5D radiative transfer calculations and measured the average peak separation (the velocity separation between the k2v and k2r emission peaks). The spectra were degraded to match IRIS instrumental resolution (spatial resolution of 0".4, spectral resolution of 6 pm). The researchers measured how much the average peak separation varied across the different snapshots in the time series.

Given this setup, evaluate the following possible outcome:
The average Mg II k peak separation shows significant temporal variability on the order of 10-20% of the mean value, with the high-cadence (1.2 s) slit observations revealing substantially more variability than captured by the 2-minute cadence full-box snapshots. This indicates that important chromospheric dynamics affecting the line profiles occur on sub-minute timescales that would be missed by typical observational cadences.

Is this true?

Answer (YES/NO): NO